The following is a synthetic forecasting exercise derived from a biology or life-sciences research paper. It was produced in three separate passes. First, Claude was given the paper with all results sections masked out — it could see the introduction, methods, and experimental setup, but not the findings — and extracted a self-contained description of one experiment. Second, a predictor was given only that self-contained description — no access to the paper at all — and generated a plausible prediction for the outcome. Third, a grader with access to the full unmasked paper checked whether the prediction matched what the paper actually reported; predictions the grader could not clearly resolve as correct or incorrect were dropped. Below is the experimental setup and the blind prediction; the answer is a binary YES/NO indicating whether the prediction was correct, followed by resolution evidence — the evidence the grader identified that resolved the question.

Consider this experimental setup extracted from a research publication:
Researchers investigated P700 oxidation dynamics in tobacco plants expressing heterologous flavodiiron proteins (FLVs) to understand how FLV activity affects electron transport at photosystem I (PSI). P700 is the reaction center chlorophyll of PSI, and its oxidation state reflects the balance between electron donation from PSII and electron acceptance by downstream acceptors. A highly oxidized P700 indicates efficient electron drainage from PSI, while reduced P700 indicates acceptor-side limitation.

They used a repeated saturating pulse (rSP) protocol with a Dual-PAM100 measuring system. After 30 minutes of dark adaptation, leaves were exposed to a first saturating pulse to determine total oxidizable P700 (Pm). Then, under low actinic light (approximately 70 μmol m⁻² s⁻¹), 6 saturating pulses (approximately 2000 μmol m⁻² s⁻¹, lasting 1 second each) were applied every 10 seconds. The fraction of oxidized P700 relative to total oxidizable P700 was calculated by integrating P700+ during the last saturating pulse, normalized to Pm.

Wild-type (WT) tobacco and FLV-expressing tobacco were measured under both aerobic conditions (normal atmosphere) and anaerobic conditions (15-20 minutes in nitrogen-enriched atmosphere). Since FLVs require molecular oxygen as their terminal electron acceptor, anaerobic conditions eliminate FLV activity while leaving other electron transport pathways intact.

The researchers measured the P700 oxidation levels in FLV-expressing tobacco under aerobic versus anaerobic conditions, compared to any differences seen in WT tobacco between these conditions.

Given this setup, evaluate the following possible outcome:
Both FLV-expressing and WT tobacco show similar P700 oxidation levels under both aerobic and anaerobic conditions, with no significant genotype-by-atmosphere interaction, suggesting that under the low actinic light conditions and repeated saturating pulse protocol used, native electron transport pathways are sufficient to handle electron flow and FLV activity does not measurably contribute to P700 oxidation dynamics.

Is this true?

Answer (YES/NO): NO